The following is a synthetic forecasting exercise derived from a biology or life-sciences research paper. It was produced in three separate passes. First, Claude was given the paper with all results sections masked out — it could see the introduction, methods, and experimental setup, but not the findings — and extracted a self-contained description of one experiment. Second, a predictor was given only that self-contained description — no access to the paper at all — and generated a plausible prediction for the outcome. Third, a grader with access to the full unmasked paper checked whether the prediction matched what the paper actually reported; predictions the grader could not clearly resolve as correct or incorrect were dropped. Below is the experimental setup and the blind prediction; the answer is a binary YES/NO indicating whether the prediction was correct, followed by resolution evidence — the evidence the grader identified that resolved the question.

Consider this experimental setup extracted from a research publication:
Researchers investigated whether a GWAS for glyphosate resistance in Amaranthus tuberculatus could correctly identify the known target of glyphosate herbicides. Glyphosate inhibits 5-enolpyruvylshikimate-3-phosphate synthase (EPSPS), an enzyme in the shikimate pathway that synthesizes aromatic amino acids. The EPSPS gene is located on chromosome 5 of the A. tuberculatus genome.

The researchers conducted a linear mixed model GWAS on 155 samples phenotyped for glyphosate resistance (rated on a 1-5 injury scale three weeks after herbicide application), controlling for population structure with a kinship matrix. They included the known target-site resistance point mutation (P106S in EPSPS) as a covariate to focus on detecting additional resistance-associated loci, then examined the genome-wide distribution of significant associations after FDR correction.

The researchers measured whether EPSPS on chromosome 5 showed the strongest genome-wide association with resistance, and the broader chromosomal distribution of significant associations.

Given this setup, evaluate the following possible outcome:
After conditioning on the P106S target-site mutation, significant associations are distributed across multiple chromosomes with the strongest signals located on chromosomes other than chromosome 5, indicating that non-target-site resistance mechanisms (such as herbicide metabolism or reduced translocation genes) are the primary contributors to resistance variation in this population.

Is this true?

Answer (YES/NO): NO